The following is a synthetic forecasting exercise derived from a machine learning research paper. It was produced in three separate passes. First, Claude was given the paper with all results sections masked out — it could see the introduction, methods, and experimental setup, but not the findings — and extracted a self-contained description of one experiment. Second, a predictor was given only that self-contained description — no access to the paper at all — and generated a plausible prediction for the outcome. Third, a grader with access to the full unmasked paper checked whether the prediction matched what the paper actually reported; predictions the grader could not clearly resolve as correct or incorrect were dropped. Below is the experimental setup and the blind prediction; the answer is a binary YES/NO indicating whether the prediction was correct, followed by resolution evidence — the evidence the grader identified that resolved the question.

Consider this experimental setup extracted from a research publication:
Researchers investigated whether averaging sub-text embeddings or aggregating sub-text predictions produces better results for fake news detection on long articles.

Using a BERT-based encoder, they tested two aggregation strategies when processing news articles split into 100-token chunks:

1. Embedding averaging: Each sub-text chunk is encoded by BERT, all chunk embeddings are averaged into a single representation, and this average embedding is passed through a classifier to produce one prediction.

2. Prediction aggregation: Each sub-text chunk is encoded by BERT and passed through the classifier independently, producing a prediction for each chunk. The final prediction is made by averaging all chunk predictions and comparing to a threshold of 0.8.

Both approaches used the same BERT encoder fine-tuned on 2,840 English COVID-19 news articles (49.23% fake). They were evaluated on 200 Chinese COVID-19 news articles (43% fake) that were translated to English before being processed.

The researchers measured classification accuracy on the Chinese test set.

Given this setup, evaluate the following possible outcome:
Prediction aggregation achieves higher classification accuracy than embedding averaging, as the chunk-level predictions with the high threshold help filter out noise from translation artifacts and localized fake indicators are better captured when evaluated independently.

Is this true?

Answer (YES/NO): YES